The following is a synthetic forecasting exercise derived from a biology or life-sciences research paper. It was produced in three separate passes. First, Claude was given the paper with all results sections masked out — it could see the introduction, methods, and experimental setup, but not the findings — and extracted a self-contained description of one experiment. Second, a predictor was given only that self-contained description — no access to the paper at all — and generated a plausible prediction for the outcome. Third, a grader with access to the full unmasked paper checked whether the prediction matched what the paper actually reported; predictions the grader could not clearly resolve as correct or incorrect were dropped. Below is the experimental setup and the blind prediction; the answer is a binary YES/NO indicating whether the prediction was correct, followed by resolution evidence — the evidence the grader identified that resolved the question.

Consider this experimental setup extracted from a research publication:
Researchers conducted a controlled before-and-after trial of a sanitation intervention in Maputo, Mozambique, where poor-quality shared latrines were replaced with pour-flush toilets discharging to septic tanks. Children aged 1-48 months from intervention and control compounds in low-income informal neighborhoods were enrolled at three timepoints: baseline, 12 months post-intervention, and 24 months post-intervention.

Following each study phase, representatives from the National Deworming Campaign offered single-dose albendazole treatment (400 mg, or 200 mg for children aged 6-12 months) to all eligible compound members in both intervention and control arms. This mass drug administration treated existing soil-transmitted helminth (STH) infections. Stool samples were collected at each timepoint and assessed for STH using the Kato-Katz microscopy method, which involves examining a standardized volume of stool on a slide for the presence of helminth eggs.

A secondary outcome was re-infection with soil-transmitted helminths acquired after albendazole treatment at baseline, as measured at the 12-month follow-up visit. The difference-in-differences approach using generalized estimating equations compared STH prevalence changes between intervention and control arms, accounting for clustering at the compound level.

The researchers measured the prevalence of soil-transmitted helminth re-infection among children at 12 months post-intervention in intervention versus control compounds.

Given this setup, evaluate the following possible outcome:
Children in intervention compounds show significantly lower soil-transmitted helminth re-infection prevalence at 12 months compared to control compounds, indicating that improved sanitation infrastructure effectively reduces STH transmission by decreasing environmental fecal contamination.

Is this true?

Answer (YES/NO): NO